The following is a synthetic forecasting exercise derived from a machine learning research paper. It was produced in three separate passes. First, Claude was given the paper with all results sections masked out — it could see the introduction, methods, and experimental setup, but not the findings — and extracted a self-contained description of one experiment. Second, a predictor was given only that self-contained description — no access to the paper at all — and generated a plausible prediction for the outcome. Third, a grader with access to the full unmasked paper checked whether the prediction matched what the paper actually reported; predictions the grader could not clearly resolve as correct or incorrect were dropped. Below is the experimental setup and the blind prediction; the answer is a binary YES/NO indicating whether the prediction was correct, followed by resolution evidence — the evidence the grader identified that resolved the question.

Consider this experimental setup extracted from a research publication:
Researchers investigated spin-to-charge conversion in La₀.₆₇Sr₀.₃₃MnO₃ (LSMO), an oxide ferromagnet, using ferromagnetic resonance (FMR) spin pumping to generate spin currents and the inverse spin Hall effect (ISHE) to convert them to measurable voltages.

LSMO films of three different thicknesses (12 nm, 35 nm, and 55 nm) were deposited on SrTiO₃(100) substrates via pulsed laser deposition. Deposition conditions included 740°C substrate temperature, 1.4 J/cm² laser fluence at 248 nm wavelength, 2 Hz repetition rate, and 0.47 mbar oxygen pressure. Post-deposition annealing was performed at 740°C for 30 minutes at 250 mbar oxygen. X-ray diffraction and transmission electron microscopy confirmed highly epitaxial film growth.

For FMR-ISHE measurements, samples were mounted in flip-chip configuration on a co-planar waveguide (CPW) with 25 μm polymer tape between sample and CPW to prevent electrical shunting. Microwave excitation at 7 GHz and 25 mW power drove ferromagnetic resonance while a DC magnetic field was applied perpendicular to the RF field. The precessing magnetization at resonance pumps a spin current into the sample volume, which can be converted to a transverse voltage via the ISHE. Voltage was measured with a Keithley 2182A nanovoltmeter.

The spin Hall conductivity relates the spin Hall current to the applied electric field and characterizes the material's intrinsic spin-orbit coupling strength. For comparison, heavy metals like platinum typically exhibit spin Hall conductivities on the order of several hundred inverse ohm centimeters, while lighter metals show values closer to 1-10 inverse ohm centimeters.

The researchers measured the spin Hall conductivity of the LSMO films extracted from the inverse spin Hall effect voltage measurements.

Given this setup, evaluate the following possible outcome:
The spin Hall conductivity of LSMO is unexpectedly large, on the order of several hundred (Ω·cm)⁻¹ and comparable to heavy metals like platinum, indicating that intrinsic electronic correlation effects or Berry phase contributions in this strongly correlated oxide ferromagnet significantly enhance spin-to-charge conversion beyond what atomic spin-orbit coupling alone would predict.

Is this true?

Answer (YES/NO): NO